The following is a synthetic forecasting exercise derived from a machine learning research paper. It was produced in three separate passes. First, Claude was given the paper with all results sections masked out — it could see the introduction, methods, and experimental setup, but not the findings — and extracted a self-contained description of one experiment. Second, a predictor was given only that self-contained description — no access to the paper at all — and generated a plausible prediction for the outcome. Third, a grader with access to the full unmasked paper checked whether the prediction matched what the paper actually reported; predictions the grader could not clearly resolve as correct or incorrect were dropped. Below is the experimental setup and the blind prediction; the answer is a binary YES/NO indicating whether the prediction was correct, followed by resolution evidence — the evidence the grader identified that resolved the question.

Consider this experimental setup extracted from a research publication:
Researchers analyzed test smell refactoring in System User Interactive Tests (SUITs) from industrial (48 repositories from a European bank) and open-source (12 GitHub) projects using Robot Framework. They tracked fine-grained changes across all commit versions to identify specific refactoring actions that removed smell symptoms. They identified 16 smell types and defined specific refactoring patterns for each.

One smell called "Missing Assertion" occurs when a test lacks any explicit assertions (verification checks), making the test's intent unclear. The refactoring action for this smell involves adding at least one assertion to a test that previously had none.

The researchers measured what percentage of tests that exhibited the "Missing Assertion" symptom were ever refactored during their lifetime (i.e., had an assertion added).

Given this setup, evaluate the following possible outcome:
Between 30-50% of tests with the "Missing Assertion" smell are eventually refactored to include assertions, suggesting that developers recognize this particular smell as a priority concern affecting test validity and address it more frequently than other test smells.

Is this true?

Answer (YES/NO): NO